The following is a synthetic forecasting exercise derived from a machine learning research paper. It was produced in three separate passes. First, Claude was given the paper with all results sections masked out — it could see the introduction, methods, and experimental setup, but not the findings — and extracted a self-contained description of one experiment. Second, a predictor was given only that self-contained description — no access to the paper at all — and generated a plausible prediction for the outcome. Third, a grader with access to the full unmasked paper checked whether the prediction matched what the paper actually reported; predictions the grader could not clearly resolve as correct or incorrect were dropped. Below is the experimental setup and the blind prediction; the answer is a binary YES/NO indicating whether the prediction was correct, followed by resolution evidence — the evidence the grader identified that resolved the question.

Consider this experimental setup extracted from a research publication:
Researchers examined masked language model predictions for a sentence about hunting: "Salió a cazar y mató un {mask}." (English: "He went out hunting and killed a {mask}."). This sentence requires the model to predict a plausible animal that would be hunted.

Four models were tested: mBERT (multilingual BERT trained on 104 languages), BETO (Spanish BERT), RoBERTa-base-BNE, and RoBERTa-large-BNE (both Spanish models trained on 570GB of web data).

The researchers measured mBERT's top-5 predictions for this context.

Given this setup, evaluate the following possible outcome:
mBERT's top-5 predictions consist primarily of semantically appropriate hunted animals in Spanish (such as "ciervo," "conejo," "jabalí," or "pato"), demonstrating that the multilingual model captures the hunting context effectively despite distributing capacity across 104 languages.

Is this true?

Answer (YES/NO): NO